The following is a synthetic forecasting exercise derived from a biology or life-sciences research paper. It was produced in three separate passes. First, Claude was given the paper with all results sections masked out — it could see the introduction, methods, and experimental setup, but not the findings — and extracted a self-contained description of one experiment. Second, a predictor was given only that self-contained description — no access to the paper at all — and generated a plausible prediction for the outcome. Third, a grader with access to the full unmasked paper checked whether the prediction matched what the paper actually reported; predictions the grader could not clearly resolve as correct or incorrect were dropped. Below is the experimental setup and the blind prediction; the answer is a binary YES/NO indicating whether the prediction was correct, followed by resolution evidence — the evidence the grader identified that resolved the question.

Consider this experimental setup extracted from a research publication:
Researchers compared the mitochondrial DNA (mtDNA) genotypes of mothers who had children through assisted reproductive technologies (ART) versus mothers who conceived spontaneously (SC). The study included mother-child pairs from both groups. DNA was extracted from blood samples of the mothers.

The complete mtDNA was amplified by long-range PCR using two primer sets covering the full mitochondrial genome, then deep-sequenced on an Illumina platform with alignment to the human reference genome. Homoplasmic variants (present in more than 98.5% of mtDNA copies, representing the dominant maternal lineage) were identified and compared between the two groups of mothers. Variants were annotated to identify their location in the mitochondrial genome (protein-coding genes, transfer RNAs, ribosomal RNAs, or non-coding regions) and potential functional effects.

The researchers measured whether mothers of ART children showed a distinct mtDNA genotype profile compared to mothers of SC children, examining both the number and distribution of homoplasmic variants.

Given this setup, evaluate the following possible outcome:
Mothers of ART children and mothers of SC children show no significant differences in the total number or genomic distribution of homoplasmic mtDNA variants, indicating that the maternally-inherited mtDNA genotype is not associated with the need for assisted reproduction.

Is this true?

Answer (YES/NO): YES